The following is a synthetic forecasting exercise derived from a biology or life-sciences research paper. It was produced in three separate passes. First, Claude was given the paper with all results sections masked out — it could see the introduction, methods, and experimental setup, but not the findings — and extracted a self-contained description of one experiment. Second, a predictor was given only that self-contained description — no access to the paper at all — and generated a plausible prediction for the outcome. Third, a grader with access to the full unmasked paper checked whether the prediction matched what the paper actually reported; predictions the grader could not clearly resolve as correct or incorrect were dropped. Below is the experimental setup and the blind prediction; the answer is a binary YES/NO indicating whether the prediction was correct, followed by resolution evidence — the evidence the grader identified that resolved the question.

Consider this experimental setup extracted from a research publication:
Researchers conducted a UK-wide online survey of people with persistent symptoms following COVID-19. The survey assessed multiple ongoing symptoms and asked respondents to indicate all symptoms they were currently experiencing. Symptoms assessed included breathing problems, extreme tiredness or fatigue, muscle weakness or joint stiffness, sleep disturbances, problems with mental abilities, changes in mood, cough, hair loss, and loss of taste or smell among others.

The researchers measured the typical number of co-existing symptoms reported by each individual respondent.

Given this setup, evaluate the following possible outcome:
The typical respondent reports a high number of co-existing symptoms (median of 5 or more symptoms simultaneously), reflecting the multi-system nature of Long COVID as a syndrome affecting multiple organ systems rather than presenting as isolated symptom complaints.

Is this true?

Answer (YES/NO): NO